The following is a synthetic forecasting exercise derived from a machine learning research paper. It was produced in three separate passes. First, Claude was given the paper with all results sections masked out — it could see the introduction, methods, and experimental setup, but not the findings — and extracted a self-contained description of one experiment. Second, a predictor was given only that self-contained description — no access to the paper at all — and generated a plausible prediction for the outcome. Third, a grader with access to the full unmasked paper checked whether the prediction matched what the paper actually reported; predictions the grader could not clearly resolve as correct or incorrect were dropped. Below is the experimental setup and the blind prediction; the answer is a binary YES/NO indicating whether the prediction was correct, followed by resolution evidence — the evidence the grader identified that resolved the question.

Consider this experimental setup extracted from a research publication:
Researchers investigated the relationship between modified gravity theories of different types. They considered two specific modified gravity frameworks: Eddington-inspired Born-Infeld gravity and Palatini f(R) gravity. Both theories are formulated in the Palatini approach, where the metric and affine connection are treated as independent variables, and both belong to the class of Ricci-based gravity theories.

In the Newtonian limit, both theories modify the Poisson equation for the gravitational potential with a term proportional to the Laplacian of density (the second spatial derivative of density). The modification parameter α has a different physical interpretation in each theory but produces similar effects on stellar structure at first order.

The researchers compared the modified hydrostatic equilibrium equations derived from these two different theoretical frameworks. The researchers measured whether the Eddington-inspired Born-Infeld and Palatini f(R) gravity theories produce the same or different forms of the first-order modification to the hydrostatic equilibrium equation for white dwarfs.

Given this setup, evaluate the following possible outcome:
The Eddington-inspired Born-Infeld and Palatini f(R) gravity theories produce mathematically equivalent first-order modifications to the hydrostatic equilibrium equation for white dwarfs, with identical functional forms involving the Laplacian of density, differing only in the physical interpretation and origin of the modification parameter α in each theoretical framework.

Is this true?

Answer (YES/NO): YES